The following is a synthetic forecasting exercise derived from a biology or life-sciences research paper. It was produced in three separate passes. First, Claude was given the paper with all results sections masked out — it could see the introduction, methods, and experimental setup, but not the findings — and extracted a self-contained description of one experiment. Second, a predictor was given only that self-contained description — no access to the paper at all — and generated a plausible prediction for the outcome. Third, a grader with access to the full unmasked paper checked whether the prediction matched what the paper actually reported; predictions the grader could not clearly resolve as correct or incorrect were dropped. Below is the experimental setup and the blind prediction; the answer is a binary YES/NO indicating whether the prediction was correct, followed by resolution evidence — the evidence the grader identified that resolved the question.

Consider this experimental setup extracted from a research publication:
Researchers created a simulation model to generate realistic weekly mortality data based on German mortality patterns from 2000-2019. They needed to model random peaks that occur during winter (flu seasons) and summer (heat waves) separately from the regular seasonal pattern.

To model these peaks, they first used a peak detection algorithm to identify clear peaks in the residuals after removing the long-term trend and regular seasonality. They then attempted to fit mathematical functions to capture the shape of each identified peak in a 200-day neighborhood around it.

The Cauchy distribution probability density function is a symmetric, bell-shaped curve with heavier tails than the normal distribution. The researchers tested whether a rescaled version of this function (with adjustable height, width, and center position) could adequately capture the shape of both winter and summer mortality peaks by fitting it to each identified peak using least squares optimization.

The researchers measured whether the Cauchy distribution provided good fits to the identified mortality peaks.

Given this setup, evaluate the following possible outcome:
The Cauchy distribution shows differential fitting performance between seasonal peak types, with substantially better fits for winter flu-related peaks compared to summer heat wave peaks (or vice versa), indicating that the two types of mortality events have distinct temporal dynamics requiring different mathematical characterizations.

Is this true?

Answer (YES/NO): NO